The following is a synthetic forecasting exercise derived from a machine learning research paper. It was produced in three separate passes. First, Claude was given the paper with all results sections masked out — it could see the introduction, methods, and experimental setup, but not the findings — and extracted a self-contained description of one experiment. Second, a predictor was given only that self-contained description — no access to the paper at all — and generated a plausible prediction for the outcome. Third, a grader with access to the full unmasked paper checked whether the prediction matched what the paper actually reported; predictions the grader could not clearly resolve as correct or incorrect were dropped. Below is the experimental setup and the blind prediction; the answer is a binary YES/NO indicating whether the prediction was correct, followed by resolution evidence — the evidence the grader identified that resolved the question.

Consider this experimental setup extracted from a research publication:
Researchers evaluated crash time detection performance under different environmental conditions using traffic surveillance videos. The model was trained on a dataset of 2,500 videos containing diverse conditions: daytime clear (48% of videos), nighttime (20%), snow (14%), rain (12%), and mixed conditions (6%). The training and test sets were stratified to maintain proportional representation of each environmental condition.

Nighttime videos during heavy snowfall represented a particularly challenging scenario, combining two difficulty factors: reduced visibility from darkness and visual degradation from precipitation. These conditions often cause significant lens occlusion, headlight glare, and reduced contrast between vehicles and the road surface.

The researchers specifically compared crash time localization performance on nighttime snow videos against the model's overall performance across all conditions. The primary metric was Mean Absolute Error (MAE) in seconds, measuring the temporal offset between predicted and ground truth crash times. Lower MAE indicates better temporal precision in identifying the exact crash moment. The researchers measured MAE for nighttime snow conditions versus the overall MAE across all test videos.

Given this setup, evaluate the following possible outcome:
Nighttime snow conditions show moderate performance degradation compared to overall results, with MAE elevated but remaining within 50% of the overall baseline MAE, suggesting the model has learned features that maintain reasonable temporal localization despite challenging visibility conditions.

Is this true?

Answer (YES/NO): NO